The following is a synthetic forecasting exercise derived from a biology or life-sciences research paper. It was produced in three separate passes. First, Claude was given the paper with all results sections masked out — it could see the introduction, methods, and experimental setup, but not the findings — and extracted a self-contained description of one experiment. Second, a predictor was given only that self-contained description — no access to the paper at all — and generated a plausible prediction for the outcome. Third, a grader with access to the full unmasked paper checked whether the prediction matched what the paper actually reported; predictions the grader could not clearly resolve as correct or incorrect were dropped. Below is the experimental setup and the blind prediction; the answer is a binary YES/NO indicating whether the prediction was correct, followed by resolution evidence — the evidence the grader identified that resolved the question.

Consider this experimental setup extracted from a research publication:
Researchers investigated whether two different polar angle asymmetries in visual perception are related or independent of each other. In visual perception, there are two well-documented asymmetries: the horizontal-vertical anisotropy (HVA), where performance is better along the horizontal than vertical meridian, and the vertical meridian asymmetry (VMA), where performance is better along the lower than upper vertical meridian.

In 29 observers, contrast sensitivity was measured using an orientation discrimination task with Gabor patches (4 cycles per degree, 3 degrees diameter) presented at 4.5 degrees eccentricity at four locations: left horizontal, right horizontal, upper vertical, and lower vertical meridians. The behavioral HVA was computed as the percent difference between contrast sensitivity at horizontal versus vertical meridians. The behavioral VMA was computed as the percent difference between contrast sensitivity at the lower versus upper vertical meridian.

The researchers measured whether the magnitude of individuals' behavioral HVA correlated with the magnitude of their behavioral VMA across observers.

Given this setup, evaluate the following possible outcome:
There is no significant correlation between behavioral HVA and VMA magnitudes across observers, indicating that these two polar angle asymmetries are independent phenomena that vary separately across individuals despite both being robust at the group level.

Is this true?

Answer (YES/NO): YES